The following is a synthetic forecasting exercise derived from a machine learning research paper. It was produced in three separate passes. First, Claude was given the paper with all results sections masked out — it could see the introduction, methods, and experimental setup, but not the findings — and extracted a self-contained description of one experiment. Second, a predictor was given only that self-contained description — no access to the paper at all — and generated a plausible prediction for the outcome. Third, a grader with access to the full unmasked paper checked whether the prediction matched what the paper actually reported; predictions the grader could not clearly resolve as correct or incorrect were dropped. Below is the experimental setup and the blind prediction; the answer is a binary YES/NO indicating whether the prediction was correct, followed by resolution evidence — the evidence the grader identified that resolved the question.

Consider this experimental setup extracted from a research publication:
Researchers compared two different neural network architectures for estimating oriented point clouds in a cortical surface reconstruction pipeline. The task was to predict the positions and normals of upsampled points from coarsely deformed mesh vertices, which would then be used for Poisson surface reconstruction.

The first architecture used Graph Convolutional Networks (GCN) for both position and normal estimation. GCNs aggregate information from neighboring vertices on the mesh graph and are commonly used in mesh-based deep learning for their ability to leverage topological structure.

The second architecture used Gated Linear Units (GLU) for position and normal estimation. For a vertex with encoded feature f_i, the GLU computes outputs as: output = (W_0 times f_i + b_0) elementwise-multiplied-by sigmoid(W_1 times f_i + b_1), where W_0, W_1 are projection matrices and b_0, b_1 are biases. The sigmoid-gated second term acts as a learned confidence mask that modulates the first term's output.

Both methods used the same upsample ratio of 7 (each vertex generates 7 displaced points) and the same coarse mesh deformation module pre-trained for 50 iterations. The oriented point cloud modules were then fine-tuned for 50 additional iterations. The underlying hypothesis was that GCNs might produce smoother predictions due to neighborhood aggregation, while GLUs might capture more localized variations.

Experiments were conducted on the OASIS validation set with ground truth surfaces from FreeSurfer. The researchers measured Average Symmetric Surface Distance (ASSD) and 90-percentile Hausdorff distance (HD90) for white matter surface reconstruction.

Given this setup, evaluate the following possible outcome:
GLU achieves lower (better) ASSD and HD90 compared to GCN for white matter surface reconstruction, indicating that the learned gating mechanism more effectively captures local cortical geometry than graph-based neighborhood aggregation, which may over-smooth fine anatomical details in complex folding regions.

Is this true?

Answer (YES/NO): YES